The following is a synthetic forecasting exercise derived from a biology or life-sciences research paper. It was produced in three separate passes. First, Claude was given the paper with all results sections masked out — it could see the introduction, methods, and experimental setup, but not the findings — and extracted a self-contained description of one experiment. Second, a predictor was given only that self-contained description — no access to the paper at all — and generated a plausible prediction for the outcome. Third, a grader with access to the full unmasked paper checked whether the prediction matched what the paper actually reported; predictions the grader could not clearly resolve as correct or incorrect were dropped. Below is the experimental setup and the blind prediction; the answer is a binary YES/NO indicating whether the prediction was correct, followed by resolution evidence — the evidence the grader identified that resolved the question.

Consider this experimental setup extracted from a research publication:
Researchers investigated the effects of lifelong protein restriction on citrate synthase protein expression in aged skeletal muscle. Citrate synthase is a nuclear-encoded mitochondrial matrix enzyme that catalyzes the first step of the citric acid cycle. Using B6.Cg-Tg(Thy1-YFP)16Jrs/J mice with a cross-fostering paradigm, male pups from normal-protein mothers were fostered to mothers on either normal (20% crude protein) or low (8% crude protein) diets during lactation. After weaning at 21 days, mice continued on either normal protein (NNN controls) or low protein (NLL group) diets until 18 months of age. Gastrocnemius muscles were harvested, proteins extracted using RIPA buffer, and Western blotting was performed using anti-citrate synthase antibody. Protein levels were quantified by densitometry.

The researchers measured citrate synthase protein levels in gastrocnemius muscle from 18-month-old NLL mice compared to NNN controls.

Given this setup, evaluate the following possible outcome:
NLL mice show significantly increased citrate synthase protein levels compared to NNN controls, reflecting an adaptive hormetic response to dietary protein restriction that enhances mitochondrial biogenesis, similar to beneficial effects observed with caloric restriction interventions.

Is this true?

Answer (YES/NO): NO